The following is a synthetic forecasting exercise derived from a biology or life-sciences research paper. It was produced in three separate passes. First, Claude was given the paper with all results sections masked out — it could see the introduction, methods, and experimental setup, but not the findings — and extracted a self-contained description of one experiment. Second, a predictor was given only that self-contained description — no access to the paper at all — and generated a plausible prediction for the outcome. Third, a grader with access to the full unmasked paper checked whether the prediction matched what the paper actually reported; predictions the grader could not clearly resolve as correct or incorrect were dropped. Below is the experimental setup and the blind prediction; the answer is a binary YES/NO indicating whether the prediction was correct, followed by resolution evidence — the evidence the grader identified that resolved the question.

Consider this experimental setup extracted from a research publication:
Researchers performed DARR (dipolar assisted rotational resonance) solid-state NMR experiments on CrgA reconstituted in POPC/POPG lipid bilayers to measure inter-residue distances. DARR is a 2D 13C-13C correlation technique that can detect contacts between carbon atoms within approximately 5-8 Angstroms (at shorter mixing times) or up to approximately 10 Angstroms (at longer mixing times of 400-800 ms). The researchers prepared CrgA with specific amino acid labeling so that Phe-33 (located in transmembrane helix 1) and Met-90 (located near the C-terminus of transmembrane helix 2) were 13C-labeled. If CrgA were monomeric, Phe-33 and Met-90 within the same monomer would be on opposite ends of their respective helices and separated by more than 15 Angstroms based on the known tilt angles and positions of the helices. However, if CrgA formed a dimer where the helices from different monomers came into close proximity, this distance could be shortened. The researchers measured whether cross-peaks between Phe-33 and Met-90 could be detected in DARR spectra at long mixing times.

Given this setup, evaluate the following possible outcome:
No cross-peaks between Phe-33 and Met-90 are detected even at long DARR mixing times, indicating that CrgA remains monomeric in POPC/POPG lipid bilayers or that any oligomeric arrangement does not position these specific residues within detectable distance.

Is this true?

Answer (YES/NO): NO